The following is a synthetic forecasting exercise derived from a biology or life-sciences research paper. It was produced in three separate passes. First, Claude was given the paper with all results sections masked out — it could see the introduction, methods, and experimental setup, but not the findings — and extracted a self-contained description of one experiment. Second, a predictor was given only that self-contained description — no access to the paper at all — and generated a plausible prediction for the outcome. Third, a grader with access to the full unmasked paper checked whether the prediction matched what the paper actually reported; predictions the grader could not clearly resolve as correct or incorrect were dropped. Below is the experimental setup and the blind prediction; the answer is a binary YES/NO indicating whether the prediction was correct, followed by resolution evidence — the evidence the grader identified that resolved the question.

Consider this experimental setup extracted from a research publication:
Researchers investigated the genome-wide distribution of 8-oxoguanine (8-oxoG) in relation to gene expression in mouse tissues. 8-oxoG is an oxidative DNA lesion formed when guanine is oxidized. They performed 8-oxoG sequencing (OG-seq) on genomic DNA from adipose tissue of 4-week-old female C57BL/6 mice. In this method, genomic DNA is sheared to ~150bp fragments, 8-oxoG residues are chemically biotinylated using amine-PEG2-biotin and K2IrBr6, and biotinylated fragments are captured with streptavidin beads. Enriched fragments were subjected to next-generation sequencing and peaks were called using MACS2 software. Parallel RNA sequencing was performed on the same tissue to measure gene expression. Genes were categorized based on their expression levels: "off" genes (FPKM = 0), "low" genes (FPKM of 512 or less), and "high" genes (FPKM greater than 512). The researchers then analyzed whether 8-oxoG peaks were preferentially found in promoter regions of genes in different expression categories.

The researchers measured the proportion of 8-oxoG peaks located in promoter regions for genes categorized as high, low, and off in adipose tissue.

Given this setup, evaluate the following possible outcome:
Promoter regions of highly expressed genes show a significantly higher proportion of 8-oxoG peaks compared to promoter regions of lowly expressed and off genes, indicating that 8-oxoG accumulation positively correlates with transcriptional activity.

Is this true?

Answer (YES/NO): YES